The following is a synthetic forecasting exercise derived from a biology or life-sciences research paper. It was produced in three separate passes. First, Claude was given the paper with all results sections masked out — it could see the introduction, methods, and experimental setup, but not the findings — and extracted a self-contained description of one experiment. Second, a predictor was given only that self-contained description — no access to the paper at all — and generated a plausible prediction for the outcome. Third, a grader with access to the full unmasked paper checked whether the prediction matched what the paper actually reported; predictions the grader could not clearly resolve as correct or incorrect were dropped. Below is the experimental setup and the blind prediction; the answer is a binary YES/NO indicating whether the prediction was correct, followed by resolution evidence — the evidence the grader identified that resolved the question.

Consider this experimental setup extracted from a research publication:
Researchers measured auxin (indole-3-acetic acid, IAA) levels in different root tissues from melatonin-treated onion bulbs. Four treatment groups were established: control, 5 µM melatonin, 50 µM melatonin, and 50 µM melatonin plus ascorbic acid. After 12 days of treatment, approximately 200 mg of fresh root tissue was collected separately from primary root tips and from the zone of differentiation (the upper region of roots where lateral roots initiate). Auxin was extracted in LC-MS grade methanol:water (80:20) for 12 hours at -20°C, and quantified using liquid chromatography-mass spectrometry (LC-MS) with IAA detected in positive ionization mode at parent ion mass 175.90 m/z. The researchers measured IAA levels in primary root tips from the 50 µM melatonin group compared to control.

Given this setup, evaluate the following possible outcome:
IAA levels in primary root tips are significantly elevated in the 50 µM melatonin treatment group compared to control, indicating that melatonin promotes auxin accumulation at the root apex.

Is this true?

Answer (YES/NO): NO